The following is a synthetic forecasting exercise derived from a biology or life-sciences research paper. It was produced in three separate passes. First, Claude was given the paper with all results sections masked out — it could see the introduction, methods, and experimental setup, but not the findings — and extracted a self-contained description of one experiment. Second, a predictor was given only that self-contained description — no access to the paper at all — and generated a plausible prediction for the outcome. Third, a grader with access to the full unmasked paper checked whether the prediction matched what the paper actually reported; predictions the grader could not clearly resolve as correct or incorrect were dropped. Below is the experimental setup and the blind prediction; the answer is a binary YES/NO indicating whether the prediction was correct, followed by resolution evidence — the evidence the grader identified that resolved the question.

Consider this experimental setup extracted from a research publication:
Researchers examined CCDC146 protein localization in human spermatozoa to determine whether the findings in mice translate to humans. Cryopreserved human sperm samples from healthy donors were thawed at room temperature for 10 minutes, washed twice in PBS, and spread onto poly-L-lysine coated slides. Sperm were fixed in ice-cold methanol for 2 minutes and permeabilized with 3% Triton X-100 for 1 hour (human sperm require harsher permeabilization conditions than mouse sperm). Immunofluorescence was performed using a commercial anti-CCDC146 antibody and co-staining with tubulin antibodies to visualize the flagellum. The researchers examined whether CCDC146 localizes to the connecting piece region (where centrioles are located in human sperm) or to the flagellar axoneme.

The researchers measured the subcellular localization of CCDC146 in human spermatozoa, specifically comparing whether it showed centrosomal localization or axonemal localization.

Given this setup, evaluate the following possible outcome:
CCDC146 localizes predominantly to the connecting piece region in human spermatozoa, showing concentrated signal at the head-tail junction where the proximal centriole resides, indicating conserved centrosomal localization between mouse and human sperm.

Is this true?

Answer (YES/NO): NO